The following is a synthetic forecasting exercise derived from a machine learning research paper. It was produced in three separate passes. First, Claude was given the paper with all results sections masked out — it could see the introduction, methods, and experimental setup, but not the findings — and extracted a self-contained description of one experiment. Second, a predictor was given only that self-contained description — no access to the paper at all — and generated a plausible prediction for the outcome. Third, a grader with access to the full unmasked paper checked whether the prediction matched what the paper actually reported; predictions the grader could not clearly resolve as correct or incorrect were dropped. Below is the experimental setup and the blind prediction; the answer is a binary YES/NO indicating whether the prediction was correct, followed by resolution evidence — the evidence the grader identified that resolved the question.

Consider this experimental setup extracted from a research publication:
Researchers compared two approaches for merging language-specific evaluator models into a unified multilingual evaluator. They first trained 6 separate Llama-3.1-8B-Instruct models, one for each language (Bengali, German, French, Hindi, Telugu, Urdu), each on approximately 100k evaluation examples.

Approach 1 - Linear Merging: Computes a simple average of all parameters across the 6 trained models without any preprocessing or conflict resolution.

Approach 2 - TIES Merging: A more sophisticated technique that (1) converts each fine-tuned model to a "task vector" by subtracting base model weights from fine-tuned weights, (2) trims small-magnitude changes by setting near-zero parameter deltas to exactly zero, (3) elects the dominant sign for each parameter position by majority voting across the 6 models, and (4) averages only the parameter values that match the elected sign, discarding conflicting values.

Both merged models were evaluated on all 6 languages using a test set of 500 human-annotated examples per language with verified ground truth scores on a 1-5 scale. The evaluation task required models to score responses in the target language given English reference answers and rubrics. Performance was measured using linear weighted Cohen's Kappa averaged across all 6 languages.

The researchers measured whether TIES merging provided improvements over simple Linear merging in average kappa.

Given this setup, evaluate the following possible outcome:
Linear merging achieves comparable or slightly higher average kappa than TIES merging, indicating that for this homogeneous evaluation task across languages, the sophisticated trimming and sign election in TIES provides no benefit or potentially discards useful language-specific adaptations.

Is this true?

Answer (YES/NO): YES